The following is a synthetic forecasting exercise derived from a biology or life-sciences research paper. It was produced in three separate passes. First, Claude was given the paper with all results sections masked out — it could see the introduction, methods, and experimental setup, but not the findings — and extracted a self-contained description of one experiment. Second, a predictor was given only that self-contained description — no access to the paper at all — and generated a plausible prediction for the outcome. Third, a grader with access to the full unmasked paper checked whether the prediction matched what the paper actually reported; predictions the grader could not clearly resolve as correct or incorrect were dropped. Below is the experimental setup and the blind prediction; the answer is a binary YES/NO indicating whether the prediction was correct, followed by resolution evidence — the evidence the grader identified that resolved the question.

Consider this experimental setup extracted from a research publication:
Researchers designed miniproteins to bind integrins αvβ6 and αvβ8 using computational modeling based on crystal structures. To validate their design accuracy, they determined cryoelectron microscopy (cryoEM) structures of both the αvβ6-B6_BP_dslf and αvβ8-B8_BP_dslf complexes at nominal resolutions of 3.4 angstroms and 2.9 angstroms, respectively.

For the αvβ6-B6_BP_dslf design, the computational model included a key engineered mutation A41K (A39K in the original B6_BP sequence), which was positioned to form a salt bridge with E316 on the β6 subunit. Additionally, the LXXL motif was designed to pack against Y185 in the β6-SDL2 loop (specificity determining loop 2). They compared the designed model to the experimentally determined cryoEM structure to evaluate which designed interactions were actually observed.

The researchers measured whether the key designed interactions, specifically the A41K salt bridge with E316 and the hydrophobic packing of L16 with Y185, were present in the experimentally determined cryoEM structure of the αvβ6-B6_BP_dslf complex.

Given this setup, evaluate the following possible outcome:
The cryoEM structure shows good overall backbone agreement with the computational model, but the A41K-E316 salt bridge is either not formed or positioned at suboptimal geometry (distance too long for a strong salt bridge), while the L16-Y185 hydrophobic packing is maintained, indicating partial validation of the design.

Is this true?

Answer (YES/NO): NO